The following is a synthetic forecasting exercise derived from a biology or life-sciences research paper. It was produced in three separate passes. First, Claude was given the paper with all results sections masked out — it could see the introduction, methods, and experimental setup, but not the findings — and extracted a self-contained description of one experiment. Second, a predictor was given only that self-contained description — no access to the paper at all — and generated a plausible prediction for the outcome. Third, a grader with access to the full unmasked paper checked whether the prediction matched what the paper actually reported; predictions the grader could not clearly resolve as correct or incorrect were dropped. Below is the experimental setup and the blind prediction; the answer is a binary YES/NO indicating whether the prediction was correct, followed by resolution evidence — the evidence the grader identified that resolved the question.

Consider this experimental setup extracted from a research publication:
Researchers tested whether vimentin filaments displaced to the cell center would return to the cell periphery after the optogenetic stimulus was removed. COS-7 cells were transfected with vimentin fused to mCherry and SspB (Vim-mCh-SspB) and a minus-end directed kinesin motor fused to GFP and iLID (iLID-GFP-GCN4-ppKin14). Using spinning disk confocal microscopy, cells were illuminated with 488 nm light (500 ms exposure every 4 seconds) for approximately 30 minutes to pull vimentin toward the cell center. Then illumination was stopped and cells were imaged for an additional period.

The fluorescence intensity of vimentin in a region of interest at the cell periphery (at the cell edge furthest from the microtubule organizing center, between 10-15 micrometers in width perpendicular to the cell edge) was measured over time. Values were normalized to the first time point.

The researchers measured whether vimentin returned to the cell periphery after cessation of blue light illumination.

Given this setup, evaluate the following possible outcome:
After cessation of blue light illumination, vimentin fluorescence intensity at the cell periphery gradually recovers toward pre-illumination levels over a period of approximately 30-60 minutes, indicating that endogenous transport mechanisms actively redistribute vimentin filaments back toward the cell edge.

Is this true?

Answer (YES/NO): NO